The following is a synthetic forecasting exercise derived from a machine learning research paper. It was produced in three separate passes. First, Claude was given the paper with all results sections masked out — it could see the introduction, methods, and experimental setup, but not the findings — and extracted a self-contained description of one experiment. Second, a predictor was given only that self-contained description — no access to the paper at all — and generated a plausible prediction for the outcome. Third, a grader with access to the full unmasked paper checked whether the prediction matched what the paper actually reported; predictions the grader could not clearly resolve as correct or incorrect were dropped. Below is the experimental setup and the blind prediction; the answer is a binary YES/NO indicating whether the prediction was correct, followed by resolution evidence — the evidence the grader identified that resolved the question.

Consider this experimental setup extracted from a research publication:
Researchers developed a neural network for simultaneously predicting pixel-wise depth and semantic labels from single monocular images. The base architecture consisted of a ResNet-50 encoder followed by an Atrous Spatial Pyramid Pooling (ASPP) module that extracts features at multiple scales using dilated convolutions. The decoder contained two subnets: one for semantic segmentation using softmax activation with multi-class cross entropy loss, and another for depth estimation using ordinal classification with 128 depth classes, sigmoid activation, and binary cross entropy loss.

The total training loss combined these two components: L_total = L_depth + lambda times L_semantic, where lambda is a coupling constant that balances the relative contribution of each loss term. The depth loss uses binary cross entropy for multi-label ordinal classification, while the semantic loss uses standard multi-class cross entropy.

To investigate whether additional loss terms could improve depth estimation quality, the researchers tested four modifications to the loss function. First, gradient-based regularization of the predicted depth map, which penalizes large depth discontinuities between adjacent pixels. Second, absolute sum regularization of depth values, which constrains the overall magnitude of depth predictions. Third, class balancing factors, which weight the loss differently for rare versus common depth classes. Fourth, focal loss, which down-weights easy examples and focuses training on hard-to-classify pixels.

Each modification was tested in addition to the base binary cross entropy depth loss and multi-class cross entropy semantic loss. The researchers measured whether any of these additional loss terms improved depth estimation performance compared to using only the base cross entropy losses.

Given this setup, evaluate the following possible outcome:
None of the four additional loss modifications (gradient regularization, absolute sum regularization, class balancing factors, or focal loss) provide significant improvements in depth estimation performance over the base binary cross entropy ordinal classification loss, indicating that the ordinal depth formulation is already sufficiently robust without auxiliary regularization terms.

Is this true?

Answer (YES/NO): YES